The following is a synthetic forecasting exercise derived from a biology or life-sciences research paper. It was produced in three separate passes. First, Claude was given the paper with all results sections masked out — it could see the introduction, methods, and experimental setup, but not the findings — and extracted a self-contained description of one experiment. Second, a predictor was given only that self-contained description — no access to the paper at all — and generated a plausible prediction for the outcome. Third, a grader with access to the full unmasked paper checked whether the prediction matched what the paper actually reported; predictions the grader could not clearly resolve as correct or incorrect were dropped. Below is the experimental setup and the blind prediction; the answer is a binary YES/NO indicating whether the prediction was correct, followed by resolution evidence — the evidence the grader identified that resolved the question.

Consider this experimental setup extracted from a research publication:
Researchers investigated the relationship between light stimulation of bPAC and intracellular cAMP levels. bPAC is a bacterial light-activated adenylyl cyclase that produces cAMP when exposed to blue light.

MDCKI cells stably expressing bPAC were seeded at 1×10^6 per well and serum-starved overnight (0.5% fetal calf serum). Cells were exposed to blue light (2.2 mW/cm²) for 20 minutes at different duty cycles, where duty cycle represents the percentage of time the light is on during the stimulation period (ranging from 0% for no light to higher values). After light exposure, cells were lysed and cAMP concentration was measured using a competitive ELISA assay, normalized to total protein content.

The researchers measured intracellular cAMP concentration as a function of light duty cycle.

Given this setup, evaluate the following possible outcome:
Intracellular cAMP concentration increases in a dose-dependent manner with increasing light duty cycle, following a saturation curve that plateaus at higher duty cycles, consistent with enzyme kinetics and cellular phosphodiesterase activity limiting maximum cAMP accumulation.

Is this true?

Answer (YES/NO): YES